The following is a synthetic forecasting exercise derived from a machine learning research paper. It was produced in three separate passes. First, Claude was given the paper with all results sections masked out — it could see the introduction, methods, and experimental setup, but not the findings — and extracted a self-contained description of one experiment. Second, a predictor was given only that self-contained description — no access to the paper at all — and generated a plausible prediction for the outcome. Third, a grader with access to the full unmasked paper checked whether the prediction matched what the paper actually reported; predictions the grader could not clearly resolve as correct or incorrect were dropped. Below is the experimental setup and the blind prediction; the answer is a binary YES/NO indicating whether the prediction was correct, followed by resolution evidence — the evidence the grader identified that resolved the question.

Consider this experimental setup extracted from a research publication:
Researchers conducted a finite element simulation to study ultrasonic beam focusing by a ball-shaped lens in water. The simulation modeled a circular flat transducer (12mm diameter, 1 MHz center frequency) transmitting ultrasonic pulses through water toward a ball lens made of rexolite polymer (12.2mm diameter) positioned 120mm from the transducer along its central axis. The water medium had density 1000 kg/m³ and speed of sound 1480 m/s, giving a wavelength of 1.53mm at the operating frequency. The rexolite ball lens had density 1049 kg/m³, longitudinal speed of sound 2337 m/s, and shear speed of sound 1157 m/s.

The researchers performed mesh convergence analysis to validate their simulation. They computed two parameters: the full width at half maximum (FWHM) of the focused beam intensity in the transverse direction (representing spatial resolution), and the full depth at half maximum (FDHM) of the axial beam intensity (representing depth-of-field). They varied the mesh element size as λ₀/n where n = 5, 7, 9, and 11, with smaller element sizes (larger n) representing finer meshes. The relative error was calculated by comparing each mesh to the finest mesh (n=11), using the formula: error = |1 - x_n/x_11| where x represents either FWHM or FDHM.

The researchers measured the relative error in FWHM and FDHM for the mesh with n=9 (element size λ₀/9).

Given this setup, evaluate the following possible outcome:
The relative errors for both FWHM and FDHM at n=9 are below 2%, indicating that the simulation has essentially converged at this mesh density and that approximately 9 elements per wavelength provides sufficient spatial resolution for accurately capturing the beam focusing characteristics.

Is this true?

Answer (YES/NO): NO